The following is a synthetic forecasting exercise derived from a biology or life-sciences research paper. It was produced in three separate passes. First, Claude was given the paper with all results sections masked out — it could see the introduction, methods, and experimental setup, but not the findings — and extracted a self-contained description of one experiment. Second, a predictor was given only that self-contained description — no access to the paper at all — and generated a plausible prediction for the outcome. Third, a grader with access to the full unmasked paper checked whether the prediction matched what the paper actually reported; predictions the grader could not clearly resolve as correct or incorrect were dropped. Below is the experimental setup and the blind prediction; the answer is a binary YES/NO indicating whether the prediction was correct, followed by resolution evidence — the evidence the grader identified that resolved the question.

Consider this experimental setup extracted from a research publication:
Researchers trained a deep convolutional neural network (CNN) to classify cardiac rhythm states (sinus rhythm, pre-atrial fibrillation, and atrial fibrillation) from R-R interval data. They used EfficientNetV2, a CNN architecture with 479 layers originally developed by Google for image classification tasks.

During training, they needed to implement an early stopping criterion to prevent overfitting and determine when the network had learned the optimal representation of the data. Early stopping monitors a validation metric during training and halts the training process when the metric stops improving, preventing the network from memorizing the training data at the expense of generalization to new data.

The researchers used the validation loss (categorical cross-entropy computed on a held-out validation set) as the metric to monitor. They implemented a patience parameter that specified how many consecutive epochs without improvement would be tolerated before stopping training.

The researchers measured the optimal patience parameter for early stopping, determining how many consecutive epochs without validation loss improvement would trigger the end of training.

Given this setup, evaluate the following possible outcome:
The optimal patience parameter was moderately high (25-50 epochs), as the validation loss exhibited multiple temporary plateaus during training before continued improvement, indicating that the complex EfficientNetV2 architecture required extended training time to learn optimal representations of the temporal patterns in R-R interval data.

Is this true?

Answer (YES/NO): NO